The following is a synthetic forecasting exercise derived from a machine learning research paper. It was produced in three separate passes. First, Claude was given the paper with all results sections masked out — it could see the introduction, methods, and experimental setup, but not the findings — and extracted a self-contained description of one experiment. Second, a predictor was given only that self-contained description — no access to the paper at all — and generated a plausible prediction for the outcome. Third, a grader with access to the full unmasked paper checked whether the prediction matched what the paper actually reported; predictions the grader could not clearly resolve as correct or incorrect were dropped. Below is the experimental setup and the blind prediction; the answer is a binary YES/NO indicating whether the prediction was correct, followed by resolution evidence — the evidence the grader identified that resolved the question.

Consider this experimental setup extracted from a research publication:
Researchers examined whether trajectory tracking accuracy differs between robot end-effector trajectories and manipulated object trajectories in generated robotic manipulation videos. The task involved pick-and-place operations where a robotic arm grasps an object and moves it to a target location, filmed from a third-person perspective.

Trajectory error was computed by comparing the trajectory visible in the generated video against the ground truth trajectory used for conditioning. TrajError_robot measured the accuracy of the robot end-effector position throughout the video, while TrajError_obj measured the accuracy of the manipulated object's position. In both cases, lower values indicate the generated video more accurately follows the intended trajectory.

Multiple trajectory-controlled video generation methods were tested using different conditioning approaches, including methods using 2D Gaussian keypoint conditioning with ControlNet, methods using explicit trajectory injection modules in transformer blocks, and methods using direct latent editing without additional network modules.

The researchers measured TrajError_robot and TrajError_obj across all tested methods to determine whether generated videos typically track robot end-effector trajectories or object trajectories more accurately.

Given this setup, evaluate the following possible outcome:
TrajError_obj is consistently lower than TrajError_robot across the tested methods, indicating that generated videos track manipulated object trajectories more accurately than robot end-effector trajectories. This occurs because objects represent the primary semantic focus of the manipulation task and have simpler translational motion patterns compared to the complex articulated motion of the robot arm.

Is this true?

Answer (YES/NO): NO